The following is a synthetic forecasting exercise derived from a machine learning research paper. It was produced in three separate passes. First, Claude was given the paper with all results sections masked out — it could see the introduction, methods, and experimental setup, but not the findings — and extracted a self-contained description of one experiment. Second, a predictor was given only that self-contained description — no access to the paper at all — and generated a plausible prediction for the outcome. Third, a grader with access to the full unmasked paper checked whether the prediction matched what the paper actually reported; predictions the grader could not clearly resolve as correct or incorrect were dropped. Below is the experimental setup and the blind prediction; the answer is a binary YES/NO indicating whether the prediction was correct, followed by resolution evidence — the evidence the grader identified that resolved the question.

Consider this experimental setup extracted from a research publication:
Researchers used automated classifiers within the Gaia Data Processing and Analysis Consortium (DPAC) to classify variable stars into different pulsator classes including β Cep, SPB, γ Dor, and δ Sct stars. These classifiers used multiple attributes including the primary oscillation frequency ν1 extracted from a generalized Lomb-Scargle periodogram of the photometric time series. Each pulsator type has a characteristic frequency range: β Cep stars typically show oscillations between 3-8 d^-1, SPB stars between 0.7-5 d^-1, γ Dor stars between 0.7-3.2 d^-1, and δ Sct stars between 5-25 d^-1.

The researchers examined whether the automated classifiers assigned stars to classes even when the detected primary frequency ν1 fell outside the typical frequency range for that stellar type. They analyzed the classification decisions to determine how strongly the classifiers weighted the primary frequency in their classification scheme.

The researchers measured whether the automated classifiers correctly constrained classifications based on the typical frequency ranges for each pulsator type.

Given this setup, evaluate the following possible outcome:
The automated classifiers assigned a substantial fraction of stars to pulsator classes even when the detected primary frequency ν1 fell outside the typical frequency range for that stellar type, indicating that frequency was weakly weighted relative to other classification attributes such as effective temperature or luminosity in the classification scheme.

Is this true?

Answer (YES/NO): YES